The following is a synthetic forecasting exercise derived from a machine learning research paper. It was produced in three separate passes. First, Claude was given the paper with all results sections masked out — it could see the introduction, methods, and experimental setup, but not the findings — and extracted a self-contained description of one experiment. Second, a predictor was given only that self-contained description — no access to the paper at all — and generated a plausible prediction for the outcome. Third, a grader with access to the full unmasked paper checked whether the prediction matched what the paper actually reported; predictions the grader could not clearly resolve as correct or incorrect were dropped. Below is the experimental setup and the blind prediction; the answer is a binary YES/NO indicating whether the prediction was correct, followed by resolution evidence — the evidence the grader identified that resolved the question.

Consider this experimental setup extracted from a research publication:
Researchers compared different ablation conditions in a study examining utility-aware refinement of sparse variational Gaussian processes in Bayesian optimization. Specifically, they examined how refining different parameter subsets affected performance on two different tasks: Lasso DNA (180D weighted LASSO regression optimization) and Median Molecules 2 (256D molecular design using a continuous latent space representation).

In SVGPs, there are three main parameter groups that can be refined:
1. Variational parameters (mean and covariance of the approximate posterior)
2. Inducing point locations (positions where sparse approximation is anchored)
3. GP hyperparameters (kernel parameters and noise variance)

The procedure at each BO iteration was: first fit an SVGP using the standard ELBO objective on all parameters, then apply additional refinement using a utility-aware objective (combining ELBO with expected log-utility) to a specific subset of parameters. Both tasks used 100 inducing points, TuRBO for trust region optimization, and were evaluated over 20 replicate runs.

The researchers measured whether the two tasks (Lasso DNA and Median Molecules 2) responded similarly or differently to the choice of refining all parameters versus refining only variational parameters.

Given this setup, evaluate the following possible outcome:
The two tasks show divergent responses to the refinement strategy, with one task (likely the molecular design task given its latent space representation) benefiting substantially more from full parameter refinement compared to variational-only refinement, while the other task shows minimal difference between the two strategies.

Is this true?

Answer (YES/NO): YES